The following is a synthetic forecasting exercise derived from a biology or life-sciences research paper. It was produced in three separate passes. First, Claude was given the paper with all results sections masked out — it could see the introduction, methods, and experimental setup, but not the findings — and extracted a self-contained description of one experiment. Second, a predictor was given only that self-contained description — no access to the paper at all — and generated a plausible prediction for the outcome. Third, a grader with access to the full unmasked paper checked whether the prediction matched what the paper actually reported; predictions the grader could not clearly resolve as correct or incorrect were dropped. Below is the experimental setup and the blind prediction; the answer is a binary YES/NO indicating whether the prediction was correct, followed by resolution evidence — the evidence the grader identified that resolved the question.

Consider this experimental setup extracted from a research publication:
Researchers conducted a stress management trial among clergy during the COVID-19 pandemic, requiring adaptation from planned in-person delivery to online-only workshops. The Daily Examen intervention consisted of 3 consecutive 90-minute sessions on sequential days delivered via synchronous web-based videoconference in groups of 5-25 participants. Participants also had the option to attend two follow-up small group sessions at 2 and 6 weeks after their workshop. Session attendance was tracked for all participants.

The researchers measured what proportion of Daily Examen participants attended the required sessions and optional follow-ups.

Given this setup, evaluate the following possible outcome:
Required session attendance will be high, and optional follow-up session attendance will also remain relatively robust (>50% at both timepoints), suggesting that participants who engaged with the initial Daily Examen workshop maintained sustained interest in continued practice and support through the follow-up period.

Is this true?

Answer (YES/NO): NO